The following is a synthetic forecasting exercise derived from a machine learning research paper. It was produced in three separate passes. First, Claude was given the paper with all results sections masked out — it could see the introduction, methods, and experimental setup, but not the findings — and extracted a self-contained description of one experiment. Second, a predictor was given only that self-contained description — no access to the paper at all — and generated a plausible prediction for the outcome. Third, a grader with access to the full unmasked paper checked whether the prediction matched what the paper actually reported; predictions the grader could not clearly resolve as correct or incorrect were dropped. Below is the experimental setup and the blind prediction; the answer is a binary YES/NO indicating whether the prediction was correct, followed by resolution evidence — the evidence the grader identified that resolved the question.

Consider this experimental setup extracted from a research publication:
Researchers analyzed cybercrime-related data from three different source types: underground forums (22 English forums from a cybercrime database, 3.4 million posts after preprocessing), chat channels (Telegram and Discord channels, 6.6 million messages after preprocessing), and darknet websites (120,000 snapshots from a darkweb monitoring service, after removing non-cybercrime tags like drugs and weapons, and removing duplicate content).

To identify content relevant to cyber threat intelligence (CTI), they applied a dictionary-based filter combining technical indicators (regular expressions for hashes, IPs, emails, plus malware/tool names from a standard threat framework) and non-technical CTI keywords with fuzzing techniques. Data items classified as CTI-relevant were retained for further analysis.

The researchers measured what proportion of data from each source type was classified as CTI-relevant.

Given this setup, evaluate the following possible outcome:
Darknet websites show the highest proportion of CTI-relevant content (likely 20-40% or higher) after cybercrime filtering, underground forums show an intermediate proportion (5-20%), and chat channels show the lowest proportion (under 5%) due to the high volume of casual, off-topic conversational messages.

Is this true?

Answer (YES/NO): NO